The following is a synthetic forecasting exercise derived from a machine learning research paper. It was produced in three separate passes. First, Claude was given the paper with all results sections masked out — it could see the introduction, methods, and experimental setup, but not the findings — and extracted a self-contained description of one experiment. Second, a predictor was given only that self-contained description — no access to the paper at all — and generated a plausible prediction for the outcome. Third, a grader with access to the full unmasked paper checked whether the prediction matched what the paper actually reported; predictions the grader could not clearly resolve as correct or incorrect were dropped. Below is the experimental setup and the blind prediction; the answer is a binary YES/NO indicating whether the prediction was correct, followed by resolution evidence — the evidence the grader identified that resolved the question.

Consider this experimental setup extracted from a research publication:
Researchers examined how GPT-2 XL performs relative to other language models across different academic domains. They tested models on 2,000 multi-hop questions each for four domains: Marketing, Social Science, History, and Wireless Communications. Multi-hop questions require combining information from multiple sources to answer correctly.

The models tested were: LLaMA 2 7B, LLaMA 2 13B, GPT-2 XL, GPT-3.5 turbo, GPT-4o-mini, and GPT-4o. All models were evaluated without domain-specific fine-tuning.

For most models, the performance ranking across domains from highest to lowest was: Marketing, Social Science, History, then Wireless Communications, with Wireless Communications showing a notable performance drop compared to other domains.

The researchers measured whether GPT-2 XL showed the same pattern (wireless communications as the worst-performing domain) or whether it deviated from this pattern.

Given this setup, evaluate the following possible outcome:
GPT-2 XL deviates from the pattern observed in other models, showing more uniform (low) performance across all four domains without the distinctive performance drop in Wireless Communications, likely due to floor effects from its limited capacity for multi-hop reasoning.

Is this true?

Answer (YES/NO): YES